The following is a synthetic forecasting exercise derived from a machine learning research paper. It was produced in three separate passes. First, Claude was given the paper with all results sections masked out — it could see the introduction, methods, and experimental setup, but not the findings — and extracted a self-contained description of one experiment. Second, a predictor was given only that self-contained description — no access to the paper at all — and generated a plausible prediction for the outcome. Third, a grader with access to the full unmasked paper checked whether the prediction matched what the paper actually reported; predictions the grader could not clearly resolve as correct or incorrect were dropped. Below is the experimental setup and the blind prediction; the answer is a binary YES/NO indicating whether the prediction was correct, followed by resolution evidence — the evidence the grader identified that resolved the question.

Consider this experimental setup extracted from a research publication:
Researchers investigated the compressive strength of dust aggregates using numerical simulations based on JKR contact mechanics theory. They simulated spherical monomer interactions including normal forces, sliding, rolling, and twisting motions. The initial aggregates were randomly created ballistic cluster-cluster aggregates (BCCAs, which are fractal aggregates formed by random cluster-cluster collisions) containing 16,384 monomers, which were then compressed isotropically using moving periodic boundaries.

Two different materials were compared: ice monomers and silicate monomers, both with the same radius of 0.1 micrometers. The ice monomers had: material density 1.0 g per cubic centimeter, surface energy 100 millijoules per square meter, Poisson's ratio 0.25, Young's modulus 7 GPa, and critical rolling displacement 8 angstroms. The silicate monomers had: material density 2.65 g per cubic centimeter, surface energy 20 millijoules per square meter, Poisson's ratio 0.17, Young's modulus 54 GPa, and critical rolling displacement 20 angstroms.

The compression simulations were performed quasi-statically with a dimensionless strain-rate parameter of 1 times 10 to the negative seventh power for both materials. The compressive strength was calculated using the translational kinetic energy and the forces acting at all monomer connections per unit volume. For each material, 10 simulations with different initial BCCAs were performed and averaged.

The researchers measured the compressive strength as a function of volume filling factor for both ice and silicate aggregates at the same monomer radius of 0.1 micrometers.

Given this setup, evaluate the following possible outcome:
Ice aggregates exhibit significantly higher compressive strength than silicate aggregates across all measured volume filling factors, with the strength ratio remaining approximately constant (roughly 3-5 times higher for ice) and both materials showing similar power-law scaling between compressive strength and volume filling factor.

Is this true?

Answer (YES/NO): NO